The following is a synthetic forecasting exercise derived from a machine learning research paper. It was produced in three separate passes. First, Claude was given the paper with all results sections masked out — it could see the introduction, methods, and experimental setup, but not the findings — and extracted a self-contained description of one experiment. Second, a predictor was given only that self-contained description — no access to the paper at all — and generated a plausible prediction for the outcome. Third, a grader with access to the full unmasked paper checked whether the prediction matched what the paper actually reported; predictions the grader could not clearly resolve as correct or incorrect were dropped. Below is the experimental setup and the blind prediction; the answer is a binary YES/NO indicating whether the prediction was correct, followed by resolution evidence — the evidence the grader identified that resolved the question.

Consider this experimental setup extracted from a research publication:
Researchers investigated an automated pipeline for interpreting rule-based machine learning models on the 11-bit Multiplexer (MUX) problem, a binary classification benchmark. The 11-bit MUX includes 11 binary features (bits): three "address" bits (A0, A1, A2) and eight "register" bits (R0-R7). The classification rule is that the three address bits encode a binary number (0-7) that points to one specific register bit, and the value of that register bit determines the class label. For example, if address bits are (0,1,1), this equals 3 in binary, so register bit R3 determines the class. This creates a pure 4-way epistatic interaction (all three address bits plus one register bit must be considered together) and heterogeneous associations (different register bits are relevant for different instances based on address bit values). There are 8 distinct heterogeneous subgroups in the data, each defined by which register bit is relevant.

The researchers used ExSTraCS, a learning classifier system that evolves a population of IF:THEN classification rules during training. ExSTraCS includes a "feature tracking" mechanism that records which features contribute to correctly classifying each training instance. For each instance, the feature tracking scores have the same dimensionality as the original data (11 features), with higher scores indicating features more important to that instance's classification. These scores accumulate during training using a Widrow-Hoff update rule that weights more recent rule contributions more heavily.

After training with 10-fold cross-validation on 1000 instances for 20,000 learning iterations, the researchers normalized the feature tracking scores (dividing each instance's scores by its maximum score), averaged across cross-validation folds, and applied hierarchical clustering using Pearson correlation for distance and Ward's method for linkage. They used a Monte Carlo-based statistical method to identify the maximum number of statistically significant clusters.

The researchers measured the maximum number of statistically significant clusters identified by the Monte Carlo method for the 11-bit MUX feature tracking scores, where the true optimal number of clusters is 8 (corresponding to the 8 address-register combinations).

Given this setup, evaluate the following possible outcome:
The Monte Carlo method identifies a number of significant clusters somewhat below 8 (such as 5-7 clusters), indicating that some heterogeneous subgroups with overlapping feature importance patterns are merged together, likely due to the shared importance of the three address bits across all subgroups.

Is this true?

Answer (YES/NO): NO